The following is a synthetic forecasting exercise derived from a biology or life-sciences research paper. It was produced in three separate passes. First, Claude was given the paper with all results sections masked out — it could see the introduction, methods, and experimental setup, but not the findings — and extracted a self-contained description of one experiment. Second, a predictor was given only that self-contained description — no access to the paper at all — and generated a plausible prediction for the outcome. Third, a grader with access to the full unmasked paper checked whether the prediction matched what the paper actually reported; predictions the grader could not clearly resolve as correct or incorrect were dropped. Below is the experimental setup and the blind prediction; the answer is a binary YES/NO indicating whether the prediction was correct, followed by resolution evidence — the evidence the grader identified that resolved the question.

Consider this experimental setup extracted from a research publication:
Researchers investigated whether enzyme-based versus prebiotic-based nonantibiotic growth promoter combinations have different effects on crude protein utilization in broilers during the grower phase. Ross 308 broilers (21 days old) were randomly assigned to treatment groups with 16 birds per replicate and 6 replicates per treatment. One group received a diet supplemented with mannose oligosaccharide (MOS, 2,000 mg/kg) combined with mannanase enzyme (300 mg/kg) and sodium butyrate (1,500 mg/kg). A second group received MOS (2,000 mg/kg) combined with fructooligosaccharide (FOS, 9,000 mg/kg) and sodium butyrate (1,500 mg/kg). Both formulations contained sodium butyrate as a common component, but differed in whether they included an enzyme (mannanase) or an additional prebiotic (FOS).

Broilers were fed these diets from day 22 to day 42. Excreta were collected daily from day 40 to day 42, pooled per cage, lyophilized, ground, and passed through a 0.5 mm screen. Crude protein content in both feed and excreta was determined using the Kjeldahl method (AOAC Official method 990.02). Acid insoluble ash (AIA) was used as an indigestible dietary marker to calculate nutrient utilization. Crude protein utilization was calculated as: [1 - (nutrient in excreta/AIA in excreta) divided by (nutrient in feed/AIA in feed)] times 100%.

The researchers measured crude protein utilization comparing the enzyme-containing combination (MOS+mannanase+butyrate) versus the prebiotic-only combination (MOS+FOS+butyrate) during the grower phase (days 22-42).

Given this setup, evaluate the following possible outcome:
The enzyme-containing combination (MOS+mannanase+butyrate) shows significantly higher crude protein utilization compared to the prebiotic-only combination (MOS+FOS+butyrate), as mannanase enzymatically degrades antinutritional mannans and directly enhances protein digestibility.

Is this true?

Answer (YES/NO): NO